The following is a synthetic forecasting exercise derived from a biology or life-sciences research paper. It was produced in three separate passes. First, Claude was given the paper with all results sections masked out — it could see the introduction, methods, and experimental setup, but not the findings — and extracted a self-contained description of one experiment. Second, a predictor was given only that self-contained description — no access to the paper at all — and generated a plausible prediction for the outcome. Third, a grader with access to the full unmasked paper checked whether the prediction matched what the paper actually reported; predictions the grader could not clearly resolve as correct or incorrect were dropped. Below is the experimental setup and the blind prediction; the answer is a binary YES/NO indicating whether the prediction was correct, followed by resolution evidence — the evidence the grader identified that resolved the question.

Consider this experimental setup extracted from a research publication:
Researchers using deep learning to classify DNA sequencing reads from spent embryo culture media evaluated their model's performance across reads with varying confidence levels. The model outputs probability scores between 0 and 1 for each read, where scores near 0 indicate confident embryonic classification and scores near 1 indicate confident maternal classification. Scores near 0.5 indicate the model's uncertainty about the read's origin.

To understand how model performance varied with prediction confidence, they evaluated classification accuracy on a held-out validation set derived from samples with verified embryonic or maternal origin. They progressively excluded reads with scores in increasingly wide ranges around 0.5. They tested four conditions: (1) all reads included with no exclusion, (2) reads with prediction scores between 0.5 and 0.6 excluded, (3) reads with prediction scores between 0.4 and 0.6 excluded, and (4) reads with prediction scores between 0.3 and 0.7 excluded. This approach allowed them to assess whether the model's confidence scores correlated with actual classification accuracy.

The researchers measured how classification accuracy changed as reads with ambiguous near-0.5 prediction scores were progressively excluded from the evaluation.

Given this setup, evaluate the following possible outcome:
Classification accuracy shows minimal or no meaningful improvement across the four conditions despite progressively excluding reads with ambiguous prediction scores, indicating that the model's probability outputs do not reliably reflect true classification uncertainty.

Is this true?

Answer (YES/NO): NO